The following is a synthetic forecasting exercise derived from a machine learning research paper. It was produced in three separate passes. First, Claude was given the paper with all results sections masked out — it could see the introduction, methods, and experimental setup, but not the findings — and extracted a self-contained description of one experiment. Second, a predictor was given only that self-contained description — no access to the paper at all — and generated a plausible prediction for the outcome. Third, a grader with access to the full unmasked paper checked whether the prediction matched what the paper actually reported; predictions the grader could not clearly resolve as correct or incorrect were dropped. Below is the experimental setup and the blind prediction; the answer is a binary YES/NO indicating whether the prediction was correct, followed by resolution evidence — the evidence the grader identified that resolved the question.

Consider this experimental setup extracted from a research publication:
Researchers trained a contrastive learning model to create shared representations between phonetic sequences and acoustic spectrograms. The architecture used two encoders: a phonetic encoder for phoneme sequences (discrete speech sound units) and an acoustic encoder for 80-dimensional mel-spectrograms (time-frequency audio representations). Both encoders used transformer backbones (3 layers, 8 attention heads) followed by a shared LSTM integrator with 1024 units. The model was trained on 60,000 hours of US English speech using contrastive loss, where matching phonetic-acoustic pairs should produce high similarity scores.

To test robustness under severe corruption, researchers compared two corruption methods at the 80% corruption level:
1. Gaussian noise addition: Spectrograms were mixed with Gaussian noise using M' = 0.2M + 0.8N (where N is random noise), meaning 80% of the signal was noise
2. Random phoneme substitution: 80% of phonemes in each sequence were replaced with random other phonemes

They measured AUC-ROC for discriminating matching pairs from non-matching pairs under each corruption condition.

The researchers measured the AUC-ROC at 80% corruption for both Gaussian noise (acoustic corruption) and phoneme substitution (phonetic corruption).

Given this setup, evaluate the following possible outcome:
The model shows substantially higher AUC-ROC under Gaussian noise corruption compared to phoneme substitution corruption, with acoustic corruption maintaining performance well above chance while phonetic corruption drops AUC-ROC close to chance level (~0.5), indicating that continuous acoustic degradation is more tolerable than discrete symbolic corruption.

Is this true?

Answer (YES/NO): NO